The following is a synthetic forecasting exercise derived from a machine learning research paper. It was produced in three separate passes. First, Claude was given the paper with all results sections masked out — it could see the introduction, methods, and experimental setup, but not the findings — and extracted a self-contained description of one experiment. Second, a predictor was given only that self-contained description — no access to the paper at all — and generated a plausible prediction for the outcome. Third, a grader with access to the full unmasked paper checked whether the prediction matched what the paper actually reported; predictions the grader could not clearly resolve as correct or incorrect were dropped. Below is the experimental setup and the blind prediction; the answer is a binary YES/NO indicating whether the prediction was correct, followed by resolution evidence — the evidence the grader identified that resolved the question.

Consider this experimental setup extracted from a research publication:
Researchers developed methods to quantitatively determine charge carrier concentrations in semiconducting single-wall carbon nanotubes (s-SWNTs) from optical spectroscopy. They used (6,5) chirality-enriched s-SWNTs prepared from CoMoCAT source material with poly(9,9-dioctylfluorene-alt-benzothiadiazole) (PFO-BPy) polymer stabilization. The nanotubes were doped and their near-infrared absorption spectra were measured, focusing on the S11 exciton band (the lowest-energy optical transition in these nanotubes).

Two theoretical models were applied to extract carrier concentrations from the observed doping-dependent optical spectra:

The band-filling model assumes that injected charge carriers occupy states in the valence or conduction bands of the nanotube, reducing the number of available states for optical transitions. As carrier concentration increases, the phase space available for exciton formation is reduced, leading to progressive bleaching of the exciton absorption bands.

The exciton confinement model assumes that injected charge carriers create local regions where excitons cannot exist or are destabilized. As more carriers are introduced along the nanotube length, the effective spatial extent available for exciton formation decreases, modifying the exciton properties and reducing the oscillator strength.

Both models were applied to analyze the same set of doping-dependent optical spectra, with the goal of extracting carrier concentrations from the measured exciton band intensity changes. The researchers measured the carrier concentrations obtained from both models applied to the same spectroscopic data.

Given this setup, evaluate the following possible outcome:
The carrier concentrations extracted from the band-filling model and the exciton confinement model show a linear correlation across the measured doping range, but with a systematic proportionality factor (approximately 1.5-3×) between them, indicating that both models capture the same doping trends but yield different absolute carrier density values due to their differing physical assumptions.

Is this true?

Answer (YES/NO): NO